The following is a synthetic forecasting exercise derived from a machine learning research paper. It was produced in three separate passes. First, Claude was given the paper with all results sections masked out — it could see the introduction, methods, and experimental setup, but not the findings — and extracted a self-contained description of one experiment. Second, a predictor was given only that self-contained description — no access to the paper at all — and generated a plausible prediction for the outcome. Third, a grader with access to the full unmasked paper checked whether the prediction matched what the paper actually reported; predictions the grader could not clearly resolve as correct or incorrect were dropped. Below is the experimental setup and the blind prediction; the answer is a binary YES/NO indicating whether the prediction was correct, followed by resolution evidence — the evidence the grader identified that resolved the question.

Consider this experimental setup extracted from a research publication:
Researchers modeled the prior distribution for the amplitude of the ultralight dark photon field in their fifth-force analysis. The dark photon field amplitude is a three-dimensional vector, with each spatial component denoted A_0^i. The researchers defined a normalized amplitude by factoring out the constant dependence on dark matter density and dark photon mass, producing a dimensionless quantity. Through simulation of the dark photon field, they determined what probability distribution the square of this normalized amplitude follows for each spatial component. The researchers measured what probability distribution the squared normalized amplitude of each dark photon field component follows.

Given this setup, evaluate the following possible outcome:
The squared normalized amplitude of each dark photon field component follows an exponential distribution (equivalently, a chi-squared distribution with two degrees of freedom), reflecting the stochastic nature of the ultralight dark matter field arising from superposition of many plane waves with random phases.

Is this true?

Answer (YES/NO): YES